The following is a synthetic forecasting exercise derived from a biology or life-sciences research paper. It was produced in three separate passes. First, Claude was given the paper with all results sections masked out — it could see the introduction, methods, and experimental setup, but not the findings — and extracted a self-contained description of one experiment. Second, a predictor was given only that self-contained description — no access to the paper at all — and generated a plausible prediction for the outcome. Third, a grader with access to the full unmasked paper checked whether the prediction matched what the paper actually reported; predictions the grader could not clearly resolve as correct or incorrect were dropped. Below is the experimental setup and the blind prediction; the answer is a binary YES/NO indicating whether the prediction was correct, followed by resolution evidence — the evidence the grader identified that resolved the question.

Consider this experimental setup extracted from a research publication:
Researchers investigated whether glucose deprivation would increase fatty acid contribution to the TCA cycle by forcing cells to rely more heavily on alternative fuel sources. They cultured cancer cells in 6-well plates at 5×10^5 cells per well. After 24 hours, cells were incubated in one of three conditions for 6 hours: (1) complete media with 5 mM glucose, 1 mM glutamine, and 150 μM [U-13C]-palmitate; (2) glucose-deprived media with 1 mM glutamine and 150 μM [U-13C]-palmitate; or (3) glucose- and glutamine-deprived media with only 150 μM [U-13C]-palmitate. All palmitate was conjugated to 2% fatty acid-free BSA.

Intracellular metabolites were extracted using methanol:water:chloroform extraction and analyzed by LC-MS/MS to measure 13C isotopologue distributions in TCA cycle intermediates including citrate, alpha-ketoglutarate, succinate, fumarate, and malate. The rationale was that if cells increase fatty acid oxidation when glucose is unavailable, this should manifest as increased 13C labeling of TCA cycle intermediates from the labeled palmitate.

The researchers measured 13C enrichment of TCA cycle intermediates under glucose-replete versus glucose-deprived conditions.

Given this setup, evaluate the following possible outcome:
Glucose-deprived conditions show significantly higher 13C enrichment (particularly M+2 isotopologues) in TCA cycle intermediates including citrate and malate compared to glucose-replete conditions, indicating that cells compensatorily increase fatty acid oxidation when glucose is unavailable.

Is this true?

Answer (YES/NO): NO